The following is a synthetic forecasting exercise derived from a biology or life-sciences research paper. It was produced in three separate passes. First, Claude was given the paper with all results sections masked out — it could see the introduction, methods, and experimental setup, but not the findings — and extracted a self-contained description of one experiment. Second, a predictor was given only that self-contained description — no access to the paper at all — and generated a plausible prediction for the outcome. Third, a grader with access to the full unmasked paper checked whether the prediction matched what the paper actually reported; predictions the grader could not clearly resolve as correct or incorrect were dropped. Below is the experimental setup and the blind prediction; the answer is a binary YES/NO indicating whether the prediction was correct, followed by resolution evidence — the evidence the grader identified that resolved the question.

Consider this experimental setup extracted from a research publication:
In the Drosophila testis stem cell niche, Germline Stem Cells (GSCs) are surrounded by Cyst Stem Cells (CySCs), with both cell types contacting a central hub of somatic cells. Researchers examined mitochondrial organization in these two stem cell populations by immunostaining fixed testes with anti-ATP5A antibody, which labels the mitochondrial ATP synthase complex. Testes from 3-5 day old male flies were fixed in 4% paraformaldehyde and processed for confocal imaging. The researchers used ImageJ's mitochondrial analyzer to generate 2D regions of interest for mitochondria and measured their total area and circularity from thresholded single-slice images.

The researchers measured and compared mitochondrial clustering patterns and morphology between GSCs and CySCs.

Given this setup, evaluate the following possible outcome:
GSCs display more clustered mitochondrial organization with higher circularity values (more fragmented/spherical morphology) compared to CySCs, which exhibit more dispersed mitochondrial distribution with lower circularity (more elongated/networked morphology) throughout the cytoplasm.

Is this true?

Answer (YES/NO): NO